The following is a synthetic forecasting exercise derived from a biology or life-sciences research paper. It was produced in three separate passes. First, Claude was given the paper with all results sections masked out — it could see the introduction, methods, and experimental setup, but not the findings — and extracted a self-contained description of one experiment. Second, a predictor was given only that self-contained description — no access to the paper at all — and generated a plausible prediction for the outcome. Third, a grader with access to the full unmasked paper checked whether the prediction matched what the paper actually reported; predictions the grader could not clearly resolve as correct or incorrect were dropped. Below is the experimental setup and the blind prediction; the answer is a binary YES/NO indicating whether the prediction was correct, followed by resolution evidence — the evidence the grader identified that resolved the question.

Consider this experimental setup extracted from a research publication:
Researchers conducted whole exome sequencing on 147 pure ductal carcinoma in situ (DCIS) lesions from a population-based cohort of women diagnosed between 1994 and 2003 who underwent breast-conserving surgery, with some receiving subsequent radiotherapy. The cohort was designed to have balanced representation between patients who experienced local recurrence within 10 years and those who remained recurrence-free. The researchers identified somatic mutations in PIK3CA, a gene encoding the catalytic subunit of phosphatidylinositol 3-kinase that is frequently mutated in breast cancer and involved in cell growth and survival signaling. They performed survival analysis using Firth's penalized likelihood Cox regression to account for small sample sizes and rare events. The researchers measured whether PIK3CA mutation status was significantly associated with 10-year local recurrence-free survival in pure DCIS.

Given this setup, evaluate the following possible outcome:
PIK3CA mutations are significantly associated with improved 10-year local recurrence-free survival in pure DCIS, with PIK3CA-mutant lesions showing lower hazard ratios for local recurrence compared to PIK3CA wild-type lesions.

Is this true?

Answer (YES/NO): NO